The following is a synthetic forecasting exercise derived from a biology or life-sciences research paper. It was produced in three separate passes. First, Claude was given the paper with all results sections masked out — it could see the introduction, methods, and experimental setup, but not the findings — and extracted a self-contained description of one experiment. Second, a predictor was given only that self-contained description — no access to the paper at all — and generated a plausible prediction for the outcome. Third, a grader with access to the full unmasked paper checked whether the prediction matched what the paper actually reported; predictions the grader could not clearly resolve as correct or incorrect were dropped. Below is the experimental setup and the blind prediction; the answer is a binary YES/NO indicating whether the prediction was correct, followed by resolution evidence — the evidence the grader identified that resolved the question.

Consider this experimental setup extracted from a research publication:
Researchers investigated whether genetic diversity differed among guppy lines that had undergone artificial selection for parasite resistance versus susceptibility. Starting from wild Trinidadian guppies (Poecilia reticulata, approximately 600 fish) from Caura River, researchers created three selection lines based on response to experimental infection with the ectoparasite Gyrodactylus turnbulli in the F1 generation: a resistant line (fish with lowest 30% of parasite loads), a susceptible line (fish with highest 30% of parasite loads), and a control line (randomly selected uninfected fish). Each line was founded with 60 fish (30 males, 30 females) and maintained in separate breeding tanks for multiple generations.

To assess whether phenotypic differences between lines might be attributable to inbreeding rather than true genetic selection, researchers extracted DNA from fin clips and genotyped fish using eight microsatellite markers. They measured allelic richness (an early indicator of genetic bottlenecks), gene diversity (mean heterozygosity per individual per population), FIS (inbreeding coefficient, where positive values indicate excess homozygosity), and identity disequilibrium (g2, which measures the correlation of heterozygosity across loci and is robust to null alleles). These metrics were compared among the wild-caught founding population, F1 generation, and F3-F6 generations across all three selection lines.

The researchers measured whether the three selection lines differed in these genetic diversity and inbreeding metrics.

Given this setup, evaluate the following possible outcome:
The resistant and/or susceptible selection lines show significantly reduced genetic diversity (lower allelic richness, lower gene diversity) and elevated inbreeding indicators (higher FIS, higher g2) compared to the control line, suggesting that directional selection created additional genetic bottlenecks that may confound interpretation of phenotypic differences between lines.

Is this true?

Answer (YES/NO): NO